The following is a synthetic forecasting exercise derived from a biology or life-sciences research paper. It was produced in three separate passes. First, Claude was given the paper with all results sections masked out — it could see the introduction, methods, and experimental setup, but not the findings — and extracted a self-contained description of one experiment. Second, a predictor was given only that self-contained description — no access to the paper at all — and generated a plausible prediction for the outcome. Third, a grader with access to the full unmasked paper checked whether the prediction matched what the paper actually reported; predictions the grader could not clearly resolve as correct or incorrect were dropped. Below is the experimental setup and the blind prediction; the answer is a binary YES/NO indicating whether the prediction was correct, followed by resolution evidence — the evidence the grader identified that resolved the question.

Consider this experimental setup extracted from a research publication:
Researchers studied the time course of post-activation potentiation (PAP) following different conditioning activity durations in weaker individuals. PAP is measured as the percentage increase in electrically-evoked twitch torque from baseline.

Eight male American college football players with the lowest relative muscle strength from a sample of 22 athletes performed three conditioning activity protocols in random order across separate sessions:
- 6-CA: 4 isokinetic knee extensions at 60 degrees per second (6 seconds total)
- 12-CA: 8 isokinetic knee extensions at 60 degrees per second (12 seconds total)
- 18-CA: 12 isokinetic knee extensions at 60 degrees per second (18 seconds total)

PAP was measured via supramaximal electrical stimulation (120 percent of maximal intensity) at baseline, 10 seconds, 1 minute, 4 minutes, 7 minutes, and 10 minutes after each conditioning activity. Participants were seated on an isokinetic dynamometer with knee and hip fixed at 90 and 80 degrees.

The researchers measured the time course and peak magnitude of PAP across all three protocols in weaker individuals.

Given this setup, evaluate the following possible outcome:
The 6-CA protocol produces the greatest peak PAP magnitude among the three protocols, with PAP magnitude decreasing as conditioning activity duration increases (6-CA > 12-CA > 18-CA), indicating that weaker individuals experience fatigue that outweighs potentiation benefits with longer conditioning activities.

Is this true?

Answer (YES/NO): NO